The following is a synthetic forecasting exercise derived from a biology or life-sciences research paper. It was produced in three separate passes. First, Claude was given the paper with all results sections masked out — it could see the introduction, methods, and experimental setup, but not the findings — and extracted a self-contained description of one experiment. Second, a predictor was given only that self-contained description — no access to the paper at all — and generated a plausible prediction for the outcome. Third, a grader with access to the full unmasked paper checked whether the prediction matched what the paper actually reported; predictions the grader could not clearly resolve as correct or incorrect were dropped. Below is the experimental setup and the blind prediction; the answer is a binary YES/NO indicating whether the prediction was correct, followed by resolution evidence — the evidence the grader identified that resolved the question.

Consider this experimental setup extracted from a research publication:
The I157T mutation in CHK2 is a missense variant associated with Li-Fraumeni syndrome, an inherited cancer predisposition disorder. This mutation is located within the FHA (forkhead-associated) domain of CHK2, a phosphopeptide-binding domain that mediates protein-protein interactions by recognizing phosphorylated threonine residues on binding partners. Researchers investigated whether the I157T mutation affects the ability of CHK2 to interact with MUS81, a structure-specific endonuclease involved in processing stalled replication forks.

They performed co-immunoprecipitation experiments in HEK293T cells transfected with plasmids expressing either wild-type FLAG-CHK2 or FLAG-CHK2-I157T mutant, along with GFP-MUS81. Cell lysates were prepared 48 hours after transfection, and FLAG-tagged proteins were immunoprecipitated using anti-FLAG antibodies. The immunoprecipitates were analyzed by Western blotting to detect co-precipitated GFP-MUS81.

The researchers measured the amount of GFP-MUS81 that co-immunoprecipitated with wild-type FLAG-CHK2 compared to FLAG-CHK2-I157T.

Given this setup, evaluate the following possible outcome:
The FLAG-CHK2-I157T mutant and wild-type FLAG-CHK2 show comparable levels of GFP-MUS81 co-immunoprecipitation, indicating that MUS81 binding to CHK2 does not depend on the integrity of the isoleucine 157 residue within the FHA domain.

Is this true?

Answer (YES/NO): NO